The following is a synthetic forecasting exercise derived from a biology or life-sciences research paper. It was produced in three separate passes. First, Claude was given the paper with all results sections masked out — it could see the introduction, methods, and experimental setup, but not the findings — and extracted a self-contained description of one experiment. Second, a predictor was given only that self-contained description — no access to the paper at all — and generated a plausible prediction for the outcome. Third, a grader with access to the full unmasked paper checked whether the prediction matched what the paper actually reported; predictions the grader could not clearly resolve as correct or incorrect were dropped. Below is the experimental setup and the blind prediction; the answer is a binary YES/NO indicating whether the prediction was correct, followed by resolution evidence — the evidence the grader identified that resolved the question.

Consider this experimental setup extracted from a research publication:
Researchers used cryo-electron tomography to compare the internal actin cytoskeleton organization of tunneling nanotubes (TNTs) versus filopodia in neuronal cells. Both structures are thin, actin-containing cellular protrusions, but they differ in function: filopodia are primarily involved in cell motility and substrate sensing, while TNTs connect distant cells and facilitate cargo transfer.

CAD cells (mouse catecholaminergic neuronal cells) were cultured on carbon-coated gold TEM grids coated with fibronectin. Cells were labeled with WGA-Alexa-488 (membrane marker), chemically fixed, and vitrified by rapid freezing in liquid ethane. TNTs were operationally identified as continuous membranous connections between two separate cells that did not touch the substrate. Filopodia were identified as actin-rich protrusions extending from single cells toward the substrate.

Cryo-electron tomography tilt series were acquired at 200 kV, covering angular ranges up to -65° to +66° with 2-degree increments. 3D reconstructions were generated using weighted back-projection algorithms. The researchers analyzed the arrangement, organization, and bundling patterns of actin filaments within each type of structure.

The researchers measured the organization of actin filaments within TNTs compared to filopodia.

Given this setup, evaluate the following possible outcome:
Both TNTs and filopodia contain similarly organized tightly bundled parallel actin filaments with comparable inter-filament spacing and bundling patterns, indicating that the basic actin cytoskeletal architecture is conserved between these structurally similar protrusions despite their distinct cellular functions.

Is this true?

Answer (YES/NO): YES